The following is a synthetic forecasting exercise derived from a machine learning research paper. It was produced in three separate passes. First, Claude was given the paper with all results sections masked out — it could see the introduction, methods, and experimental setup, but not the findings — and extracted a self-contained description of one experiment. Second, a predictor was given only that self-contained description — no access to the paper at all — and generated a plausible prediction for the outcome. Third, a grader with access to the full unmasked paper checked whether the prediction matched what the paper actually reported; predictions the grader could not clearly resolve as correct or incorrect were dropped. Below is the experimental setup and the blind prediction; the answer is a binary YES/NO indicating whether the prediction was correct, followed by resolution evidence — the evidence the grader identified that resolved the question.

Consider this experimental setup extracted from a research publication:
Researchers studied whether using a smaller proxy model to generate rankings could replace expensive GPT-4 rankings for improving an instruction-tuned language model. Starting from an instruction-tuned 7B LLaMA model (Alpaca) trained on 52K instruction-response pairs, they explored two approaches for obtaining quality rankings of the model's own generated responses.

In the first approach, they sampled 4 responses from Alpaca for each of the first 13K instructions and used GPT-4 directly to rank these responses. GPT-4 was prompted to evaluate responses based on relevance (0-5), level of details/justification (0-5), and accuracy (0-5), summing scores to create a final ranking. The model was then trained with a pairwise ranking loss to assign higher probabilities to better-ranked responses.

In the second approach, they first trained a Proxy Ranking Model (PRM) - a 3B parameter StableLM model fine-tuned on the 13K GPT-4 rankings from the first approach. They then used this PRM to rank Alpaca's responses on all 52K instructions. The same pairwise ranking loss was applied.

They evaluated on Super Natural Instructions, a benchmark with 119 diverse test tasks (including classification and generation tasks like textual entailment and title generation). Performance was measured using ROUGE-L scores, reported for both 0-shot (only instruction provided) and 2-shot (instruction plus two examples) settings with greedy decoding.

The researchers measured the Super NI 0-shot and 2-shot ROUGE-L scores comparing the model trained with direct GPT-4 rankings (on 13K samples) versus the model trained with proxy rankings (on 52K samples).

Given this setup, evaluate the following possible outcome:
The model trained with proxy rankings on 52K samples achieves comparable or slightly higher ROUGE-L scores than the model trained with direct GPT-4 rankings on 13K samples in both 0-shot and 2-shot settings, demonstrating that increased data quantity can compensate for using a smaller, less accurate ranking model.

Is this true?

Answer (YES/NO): NO